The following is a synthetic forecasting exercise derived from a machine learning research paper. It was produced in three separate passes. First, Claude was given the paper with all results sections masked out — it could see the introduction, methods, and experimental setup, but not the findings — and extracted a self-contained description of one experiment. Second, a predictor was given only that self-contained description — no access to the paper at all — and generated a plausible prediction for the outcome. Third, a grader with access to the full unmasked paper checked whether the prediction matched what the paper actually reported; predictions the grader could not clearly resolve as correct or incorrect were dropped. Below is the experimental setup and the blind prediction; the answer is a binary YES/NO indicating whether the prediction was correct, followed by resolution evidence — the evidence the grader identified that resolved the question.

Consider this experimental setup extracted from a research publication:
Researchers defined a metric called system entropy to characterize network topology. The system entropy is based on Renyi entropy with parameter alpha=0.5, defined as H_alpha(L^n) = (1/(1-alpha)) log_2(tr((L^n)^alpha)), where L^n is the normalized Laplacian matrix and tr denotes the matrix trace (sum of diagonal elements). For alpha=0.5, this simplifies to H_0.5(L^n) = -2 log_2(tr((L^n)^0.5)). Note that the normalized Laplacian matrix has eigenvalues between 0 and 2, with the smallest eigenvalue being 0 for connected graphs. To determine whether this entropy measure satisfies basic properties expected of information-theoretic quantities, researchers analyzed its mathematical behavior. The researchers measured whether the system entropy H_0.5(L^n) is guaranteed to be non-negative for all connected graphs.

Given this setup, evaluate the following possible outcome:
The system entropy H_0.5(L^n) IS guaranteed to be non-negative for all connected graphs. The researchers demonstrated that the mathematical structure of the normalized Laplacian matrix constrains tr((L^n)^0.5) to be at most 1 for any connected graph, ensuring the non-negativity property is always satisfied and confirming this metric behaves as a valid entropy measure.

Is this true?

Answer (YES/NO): NO